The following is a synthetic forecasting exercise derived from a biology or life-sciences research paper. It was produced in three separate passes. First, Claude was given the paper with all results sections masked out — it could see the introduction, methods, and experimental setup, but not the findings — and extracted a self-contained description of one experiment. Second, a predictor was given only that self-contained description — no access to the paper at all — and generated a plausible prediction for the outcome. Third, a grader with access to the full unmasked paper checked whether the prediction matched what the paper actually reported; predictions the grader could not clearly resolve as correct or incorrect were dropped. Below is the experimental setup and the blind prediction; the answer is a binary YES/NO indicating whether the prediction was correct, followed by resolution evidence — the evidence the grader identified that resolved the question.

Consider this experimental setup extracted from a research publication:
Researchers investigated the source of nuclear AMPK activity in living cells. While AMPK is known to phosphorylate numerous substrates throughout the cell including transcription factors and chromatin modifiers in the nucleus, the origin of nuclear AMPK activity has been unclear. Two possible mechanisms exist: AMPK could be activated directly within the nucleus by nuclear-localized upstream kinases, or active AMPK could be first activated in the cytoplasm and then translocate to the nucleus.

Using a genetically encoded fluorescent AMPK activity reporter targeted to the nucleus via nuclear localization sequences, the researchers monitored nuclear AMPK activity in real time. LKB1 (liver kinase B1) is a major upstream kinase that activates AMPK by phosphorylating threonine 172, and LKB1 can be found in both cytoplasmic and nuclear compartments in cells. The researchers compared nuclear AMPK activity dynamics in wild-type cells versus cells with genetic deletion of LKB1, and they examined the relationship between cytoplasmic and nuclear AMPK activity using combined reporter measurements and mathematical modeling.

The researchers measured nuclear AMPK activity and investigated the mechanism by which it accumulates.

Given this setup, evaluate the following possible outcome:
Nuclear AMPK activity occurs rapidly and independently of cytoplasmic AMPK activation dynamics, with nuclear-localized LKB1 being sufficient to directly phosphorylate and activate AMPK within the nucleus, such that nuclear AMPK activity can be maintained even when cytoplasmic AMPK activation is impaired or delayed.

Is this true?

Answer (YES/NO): NO